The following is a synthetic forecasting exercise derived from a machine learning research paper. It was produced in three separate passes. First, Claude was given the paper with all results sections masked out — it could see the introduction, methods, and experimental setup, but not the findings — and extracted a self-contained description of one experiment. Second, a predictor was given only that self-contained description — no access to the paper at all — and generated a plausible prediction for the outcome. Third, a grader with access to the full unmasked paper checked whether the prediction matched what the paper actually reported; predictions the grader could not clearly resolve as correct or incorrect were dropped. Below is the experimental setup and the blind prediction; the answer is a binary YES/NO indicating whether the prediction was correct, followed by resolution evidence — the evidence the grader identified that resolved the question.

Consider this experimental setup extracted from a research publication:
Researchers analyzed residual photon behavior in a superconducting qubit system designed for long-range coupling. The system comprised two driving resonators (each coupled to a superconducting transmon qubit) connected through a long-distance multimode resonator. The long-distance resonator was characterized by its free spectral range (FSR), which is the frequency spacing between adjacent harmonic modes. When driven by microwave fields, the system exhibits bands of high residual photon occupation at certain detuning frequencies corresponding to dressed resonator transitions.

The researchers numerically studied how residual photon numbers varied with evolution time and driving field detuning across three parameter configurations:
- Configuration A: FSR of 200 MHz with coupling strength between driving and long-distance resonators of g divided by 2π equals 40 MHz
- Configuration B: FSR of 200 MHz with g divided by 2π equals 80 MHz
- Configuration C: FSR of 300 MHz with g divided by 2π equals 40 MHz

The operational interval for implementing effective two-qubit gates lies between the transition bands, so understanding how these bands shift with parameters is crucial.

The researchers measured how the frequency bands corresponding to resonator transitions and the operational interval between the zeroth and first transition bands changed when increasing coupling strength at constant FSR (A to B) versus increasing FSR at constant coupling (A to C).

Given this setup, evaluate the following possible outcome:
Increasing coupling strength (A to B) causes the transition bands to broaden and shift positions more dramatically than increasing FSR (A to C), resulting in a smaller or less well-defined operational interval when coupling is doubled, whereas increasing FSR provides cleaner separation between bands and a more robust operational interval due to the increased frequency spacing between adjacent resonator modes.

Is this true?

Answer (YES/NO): NO